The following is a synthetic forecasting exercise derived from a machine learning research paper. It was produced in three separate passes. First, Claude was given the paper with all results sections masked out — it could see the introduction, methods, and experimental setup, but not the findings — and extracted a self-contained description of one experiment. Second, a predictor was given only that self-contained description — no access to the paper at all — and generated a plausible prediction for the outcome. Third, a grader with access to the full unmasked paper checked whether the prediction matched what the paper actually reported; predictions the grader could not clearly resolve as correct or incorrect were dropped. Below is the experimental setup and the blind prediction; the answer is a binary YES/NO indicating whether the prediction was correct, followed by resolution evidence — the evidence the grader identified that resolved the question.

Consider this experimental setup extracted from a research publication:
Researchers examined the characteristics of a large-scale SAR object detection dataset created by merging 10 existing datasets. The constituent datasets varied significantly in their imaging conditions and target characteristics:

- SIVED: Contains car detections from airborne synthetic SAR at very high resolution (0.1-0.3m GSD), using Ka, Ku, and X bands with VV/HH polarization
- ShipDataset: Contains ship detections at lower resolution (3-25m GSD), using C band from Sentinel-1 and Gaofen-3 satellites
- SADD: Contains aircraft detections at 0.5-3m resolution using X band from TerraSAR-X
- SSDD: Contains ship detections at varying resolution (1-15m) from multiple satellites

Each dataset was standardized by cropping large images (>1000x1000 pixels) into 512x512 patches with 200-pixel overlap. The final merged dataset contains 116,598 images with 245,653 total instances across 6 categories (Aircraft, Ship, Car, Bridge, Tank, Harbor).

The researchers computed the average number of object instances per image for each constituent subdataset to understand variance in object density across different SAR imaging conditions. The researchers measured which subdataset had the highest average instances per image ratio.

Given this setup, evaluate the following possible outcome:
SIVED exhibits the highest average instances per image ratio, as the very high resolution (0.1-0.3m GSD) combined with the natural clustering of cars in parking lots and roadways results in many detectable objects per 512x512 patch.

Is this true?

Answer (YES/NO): YES